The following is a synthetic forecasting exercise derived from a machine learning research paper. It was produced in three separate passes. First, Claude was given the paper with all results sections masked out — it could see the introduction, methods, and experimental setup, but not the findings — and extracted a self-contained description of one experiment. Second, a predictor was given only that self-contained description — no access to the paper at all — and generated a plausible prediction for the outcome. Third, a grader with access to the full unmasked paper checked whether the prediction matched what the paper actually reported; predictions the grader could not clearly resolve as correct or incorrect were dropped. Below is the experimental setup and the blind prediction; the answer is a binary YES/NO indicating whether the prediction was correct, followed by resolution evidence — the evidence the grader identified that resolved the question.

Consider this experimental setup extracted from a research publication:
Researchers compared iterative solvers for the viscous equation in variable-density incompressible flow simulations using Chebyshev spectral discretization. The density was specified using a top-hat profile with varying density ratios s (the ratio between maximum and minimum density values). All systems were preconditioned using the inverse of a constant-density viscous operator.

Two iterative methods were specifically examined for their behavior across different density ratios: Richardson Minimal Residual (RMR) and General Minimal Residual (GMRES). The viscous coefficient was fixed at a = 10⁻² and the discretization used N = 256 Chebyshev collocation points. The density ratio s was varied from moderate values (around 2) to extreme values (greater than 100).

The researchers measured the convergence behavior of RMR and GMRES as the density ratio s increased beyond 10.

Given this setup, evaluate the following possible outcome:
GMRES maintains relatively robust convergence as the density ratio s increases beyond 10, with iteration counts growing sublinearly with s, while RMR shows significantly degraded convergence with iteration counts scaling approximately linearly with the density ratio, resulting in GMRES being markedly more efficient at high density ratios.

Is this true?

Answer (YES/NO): NO